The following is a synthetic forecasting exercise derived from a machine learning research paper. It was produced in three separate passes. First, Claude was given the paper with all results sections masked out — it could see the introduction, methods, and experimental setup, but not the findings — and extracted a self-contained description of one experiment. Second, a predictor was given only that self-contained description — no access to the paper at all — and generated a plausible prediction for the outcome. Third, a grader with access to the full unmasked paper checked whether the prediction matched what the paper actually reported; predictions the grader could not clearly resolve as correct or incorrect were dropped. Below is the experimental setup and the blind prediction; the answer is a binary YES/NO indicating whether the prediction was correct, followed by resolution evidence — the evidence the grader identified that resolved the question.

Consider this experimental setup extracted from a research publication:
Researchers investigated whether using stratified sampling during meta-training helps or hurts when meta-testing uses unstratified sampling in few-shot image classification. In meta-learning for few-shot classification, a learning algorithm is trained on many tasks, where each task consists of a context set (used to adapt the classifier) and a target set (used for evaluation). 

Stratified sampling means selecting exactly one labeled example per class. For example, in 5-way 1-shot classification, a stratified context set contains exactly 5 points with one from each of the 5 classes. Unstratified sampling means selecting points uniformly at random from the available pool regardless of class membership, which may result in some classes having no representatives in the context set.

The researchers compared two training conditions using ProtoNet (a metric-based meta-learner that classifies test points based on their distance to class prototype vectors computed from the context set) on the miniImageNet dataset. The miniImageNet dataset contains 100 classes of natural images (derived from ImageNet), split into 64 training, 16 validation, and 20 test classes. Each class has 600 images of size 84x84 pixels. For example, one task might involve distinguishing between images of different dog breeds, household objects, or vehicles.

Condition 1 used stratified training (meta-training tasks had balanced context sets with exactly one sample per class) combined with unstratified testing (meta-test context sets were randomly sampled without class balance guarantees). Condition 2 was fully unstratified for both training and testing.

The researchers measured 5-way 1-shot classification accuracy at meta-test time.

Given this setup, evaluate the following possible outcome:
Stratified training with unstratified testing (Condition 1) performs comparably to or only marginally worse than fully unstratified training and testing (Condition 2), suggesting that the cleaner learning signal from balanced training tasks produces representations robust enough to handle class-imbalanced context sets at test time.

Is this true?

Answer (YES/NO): YES